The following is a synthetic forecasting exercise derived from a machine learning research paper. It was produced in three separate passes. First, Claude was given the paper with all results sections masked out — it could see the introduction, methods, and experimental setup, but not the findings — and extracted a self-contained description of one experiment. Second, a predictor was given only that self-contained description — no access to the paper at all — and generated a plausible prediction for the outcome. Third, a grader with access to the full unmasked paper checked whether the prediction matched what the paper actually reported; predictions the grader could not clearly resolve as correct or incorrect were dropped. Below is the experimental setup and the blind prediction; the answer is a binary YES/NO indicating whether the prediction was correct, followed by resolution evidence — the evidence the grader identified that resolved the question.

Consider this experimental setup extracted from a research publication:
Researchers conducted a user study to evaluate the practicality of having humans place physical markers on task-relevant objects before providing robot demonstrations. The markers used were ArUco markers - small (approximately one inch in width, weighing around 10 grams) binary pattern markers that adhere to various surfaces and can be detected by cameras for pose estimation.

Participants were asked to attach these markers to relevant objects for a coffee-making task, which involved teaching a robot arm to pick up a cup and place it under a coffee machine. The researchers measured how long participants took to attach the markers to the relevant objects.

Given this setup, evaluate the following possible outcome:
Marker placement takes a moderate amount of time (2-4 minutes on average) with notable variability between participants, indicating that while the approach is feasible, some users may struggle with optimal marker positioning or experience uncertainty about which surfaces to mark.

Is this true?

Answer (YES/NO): NO